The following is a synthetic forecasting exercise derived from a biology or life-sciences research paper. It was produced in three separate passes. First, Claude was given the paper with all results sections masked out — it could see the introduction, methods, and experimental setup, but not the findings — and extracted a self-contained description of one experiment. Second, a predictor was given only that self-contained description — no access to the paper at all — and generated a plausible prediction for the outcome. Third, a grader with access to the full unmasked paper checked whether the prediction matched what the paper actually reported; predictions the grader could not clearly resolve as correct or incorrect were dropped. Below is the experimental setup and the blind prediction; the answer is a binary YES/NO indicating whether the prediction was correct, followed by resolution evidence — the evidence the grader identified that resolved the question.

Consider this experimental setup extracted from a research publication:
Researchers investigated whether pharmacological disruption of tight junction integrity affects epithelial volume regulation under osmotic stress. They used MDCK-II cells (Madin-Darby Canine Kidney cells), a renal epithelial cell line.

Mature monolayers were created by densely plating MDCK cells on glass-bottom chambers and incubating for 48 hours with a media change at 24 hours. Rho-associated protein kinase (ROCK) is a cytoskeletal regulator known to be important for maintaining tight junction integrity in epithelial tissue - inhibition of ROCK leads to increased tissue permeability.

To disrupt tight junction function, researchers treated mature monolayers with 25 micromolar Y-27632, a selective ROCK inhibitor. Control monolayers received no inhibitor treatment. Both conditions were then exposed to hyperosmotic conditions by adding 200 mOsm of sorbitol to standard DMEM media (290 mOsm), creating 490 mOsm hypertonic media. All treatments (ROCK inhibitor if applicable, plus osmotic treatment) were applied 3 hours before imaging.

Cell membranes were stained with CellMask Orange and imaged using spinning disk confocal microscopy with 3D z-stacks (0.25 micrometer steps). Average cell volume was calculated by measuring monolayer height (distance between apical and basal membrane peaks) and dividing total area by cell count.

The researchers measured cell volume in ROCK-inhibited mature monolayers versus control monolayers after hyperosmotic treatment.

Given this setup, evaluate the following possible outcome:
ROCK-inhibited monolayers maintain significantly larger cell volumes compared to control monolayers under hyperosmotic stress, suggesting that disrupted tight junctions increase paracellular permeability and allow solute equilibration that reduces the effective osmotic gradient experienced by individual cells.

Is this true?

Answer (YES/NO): YES